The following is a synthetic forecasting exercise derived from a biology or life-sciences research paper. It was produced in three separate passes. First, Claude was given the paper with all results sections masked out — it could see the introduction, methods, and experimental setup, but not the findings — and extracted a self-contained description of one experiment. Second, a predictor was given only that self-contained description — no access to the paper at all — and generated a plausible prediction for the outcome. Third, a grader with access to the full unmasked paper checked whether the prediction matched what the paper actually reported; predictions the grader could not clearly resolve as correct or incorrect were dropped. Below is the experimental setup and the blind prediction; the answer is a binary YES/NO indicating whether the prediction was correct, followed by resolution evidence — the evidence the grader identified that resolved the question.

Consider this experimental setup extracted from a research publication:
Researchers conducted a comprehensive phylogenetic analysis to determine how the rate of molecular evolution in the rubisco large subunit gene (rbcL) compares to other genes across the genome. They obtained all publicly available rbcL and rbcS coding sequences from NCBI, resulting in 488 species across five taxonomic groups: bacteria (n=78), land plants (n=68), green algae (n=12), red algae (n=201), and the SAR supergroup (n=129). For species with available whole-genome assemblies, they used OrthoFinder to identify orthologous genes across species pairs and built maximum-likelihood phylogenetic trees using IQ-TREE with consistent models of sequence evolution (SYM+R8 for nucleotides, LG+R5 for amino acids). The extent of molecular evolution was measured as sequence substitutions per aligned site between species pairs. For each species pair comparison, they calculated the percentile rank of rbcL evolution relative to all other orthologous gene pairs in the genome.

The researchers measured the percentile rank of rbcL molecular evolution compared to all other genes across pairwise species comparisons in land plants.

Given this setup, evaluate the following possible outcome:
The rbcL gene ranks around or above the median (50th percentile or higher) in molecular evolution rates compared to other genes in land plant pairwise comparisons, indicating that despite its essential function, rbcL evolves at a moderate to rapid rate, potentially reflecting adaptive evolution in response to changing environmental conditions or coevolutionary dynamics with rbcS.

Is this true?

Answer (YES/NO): NO